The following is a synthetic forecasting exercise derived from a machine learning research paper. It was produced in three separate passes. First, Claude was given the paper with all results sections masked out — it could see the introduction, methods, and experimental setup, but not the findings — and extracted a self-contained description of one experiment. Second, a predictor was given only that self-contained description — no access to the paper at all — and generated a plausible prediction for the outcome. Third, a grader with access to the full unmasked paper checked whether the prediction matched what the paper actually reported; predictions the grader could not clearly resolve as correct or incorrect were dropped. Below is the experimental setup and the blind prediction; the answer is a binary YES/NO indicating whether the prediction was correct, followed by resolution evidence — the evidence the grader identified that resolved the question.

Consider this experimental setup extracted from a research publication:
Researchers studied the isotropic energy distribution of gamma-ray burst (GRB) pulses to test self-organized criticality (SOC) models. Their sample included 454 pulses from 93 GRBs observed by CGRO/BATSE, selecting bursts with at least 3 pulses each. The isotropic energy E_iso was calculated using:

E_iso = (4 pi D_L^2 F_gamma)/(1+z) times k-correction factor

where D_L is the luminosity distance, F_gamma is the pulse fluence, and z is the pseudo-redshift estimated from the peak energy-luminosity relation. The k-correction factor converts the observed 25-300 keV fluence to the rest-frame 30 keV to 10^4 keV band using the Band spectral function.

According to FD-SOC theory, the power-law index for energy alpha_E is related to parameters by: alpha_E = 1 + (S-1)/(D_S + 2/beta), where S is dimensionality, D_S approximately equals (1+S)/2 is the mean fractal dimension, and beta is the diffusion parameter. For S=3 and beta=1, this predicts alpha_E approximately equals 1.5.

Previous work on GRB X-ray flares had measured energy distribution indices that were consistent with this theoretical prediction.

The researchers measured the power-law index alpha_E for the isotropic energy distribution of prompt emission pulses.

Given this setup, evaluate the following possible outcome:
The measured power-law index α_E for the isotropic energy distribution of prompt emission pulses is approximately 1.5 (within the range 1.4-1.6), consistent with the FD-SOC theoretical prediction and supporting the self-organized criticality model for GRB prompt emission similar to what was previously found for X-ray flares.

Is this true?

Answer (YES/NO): YES